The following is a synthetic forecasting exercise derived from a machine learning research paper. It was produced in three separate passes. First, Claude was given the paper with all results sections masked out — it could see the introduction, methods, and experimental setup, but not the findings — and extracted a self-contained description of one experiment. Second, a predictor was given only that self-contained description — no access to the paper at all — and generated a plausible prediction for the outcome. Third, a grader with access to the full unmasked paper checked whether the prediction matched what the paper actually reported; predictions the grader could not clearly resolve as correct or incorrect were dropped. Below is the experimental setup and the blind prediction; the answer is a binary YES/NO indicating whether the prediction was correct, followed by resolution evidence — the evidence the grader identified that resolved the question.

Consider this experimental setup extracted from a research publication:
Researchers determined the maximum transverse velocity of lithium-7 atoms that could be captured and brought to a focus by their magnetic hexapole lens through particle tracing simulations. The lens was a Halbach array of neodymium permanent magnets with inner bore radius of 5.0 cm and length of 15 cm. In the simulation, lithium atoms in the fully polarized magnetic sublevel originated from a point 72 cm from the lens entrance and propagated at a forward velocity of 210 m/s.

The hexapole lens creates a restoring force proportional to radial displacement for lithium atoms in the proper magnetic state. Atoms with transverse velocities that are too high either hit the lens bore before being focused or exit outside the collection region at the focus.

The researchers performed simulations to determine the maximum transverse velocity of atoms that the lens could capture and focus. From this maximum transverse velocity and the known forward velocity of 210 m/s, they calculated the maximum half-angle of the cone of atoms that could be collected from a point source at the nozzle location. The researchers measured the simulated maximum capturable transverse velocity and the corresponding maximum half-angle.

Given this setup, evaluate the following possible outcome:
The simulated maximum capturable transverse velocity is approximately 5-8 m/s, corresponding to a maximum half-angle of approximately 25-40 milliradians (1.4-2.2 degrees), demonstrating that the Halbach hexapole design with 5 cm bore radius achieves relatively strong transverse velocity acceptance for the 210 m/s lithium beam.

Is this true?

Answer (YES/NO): NO